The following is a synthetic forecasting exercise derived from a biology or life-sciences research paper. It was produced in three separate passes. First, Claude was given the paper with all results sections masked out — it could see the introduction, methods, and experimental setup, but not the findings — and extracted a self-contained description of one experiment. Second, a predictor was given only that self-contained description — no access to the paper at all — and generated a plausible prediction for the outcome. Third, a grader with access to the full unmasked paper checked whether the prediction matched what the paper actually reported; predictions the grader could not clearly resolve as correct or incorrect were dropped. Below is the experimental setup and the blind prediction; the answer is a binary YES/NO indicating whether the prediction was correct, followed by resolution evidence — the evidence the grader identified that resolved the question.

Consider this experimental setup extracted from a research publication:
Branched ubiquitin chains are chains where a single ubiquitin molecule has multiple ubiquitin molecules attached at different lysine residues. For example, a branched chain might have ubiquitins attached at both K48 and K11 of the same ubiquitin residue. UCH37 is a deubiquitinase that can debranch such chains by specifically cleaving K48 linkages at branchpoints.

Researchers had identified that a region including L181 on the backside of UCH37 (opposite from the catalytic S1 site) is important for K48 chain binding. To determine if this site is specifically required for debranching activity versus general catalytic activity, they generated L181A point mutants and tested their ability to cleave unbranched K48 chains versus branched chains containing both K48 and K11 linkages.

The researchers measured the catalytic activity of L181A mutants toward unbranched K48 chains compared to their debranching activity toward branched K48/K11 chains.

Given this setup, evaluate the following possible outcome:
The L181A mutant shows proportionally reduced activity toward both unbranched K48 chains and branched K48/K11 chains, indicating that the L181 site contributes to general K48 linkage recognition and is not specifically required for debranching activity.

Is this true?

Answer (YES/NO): NO